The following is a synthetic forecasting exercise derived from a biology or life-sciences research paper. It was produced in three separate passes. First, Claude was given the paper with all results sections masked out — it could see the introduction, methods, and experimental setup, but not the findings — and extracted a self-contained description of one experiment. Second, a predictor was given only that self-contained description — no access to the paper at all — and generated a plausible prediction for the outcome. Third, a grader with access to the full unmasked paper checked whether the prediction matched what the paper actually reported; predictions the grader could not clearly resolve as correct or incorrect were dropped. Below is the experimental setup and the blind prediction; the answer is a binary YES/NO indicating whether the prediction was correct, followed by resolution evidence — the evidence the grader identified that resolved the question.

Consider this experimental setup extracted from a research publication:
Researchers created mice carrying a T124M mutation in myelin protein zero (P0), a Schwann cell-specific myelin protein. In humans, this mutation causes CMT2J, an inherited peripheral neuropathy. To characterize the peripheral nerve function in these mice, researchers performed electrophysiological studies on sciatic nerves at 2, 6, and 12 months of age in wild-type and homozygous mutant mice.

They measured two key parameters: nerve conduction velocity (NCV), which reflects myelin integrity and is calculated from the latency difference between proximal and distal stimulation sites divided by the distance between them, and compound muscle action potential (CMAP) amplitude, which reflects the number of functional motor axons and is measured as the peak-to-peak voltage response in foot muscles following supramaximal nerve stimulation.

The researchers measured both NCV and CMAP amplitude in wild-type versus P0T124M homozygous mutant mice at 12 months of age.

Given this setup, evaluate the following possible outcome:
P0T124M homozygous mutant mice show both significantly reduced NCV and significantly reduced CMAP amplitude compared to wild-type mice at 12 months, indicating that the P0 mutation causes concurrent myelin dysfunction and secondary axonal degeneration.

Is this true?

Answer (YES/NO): NO